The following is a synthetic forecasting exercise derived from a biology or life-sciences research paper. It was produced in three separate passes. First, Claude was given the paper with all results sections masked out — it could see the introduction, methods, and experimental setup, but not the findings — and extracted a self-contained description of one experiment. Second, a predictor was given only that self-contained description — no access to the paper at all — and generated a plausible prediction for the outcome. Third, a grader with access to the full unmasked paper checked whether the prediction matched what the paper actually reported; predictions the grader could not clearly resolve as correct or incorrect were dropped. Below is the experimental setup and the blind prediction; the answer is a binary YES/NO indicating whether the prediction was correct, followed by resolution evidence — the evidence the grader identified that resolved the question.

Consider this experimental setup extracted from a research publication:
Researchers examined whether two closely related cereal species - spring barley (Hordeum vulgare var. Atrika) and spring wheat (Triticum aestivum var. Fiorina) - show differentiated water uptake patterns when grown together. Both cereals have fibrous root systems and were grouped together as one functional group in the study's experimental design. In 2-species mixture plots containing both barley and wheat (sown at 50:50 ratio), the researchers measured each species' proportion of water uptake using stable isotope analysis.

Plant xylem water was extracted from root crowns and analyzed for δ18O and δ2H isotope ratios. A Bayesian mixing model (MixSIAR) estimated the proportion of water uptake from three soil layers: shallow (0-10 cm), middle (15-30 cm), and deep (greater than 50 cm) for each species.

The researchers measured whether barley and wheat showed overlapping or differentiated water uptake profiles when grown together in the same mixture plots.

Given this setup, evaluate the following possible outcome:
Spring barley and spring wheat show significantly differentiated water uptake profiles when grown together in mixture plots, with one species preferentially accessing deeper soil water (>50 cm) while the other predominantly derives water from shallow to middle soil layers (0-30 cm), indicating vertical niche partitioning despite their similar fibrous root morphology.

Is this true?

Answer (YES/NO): NO